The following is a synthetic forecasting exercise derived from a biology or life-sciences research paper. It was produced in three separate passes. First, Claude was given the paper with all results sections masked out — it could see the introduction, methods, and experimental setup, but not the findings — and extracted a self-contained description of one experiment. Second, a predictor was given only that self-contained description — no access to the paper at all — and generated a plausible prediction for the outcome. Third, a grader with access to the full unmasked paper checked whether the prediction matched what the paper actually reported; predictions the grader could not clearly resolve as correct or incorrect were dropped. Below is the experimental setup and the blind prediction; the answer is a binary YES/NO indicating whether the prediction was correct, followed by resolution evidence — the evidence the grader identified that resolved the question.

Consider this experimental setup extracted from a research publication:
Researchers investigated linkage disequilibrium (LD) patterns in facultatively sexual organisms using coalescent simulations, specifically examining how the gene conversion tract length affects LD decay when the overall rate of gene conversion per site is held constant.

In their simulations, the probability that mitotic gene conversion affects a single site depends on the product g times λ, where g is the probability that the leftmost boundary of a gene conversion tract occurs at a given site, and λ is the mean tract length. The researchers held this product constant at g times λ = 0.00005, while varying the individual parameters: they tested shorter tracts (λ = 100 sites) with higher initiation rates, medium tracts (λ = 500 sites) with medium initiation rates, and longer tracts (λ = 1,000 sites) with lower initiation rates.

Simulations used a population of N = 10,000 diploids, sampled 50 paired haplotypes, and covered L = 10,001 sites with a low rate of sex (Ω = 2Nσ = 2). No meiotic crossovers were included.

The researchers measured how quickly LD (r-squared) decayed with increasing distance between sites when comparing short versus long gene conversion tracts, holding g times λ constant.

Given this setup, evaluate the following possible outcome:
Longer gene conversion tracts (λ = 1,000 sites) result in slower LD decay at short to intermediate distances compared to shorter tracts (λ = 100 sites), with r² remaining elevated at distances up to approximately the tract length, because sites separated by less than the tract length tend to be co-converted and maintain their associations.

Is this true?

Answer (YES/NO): NO